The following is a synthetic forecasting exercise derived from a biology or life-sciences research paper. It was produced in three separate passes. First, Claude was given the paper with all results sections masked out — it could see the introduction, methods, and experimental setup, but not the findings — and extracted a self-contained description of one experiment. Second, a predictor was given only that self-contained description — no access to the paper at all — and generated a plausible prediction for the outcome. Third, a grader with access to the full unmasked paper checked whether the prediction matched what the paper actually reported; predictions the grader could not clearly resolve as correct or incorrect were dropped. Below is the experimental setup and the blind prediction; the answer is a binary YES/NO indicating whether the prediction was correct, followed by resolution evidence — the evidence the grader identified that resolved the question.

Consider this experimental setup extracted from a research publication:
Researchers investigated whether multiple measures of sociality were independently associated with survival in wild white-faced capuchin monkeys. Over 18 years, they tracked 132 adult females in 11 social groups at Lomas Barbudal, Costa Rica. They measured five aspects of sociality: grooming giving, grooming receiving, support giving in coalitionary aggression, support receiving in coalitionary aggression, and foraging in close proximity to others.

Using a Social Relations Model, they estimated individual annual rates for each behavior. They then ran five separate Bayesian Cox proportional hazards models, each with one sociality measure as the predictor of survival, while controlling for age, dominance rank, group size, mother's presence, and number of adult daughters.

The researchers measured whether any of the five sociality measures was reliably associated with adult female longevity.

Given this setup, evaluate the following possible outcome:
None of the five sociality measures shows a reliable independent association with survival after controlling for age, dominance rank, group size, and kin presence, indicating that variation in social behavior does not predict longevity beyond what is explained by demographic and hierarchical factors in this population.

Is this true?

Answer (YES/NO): NO